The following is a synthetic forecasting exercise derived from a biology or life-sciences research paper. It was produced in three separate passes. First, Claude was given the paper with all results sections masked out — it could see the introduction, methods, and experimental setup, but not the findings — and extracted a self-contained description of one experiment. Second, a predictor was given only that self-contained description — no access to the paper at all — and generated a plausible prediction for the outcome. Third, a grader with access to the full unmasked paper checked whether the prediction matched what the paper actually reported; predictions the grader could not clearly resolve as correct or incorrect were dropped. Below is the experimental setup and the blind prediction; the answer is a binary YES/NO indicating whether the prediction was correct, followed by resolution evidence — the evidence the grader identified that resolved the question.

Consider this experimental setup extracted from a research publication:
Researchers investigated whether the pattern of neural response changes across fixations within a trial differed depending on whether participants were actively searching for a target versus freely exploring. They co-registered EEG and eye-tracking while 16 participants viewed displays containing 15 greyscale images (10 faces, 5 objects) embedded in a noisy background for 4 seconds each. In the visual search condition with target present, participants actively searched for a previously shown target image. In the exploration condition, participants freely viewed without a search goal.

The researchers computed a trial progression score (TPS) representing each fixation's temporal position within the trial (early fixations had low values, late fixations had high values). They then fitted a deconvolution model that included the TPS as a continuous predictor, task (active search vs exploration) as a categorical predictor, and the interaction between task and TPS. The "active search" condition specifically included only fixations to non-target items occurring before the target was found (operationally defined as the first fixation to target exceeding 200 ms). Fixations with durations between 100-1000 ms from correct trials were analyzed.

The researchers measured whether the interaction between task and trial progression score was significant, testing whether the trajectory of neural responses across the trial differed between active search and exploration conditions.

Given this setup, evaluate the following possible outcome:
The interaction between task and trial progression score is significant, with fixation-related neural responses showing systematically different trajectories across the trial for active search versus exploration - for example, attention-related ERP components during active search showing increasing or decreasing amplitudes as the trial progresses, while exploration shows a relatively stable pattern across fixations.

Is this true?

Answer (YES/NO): YES